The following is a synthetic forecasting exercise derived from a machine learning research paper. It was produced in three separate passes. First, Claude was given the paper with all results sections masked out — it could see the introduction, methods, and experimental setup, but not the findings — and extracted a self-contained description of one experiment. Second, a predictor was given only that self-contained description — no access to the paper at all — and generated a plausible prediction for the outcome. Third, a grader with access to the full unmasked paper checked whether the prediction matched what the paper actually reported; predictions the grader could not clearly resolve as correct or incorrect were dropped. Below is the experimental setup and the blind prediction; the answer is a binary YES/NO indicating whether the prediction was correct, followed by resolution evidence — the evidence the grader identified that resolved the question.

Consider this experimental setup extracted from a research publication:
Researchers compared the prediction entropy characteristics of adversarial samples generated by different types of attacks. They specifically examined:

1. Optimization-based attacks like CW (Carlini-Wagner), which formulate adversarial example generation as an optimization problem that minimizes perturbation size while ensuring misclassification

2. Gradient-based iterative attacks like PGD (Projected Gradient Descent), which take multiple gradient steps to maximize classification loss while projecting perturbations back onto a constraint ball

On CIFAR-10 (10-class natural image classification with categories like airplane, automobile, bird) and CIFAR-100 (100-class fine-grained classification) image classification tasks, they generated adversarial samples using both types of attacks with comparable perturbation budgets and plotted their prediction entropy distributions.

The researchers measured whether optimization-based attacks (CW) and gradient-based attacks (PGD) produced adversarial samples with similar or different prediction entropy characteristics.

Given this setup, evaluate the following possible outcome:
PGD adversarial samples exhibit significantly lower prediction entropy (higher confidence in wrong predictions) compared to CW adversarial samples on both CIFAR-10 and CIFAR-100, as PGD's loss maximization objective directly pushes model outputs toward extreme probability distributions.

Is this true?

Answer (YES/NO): YES